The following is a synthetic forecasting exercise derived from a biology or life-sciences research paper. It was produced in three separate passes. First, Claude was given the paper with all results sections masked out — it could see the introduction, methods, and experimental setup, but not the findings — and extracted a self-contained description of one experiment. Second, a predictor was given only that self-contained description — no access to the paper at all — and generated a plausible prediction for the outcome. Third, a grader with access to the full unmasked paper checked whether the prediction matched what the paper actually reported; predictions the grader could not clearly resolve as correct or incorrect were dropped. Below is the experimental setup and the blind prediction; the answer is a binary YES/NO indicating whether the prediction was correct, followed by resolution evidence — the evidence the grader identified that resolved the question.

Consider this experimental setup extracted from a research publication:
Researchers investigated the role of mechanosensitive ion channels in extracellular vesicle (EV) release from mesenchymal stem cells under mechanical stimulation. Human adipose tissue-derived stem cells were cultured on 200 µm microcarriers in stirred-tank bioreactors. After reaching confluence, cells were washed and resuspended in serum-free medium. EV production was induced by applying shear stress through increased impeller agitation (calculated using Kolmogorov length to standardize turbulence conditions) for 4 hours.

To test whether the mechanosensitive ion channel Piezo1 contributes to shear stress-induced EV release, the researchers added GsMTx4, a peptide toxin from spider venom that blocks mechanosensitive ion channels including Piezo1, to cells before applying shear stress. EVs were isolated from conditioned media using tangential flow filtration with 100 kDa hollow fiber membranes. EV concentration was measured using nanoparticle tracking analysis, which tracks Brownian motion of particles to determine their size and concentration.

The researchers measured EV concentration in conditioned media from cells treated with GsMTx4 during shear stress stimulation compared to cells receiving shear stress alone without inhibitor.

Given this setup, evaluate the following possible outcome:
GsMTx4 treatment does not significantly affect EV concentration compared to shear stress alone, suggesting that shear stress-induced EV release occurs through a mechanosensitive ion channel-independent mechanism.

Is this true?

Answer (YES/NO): NO